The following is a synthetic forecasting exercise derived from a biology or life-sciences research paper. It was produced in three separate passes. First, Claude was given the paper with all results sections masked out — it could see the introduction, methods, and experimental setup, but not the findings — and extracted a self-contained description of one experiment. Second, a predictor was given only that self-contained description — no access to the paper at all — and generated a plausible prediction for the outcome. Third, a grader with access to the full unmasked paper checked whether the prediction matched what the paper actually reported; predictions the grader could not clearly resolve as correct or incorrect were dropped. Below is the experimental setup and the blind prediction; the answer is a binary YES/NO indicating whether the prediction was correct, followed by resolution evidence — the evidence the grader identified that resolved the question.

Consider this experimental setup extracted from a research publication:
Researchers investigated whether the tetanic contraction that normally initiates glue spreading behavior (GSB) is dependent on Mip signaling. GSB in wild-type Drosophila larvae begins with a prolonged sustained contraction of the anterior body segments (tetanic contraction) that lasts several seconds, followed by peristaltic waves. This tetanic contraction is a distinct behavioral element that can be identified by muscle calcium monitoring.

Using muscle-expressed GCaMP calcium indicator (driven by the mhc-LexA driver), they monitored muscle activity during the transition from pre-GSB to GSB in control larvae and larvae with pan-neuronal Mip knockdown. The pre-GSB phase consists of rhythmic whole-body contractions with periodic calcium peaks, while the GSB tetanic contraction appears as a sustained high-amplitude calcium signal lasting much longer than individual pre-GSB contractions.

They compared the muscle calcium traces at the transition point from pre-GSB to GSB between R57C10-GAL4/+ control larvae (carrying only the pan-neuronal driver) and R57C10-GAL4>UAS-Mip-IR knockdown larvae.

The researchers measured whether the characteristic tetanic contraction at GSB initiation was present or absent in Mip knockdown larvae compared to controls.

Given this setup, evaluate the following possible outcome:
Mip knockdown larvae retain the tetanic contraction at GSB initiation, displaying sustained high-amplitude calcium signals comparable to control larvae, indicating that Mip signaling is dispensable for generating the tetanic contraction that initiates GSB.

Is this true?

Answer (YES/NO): NO